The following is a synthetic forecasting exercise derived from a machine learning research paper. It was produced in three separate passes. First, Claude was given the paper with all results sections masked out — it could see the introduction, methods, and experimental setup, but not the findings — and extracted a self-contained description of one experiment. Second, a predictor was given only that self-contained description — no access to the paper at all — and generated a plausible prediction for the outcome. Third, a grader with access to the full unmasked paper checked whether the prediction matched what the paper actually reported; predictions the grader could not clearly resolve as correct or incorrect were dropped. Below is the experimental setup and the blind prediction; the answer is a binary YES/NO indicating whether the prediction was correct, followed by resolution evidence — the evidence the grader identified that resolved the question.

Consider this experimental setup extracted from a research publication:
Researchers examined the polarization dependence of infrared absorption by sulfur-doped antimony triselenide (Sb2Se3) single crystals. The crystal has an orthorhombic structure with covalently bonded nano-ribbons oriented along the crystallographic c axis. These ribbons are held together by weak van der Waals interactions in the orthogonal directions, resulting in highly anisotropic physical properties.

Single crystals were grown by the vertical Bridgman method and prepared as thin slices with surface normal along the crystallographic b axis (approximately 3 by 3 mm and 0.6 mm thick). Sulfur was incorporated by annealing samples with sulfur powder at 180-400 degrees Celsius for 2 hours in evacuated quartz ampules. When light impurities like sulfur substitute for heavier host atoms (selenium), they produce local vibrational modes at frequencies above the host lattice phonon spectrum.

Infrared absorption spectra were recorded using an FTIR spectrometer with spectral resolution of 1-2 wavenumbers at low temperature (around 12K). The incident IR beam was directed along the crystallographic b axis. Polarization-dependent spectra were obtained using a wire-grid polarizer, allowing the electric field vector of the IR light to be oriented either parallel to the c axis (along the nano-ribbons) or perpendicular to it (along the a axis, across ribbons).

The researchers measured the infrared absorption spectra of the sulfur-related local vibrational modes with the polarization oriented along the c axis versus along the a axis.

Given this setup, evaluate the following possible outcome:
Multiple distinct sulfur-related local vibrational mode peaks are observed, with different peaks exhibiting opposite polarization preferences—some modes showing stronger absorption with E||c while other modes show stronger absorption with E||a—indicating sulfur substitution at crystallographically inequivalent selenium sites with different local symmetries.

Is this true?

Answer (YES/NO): YES